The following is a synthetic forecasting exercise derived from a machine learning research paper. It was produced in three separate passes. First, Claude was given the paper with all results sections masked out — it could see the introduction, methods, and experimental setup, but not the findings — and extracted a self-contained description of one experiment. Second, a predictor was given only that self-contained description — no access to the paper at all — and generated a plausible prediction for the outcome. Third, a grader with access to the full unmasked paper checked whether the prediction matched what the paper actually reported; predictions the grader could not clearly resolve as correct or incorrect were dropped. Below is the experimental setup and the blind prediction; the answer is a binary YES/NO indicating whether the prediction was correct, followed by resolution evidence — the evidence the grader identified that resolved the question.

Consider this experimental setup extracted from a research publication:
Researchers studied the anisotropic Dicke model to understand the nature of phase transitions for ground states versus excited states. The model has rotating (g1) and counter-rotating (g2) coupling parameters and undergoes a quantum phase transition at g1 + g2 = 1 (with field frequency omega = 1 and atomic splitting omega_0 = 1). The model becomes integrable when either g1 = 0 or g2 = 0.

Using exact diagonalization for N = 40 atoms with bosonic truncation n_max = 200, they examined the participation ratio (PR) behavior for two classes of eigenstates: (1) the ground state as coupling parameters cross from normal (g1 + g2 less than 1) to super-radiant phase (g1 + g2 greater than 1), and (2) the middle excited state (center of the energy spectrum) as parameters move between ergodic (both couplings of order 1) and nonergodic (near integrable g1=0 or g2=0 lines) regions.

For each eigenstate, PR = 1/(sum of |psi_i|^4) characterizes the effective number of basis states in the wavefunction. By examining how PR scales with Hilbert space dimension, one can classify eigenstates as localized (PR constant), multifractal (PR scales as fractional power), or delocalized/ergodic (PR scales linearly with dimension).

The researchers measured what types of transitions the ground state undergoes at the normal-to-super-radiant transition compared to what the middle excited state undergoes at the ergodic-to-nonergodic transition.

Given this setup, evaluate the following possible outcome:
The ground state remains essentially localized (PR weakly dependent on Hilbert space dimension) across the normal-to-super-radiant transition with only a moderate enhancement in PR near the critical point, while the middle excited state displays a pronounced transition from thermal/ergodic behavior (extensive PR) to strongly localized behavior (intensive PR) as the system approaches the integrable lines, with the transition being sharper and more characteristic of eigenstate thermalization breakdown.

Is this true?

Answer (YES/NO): NO